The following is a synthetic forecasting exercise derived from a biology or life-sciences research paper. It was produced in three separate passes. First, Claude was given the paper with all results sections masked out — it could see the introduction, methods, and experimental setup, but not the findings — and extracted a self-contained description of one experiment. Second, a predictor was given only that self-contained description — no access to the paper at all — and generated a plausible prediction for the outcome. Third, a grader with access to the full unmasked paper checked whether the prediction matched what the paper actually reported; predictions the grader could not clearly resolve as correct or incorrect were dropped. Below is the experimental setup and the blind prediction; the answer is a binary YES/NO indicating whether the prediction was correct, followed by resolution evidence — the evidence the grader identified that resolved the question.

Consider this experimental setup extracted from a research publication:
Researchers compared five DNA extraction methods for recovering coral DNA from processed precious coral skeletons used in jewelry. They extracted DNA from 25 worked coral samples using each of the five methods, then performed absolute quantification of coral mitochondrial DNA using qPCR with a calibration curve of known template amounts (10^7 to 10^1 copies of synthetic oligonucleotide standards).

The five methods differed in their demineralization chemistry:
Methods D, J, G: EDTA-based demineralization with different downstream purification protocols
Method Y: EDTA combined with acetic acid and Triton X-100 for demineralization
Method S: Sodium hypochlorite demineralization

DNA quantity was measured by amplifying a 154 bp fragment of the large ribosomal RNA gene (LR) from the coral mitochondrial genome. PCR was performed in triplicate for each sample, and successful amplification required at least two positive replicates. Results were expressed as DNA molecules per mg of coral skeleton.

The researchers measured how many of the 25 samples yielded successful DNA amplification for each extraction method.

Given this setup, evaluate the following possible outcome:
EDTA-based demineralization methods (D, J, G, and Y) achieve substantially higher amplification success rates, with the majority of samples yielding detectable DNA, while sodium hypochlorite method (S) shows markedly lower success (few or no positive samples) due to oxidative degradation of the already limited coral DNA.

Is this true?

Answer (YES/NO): NO